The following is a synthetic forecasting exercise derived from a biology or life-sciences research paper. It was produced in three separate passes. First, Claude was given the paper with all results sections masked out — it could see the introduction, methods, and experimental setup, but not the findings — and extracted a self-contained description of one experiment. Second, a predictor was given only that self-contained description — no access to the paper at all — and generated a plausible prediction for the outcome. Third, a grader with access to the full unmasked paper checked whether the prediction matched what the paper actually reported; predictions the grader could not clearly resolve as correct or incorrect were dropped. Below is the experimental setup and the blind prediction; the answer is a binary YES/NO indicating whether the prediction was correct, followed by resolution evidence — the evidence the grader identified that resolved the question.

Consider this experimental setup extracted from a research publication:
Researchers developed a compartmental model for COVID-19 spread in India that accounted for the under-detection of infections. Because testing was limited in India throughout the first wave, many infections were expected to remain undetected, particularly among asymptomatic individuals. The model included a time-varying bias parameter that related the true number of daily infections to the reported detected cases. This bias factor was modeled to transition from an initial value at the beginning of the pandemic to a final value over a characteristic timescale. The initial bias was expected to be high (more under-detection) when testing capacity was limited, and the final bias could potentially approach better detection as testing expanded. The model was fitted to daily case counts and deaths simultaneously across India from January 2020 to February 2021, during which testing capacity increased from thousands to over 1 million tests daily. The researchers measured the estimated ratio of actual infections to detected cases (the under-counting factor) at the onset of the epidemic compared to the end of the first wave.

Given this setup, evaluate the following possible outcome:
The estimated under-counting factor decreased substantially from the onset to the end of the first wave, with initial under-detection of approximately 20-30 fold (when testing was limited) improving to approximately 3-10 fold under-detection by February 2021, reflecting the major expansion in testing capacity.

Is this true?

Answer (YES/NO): NO